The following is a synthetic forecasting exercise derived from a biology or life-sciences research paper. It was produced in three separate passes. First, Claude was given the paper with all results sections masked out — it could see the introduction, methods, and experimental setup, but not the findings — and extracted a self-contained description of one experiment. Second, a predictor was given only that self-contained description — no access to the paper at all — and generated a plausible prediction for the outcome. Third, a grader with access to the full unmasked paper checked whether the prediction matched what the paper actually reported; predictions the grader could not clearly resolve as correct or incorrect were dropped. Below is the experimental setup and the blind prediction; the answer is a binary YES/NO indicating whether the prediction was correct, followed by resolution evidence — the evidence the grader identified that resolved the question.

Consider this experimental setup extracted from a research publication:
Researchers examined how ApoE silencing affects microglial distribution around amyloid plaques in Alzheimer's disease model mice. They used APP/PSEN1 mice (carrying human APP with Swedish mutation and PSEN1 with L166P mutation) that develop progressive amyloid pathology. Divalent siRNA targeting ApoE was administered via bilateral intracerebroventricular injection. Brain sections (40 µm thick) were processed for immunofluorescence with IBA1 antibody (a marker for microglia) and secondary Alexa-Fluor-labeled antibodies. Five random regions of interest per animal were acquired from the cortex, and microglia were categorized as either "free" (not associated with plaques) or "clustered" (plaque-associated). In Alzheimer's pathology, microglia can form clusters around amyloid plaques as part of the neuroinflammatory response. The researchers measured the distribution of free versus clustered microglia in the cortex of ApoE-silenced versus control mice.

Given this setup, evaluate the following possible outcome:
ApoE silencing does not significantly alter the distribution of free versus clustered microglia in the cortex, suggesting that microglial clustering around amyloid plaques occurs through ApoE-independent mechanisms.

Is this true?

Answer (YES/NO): NO